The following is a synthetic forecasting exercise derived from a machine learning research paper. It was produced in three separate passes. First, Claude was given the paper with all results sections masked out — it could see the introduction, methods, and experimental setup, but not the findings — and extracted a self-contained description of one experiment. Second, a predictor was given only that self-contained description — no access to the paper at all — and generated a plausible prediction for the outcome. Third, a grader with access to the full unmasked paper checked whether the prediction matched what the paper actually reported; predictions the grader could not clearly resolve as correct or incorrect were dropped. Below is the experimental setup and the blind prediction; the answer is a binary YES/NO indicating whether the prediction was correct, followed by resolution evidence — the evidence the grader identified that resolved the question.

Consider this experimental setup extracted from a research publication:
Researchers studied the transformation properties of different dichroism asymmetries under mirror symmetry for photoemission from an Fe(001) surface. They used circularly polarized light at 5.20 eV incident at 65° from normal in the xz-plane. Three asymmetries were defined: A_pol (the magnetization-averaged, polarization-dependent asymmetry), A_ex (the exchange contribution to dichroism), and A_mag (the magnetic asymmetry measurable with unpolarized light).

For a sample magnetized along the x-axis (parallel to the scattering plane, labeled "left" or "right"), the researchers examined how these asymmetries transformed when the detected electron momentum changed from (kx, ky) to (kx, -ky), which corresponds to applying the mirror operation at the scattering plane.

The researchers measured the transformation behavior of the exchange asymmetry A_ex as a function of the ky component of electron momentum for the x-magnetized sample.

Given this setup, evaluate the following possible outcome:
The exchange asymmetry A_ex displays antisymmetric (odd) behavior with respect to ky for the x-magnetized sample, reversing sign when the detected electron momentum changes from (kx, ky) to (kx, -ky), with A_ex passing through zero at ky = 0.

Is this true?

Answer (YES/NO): NO